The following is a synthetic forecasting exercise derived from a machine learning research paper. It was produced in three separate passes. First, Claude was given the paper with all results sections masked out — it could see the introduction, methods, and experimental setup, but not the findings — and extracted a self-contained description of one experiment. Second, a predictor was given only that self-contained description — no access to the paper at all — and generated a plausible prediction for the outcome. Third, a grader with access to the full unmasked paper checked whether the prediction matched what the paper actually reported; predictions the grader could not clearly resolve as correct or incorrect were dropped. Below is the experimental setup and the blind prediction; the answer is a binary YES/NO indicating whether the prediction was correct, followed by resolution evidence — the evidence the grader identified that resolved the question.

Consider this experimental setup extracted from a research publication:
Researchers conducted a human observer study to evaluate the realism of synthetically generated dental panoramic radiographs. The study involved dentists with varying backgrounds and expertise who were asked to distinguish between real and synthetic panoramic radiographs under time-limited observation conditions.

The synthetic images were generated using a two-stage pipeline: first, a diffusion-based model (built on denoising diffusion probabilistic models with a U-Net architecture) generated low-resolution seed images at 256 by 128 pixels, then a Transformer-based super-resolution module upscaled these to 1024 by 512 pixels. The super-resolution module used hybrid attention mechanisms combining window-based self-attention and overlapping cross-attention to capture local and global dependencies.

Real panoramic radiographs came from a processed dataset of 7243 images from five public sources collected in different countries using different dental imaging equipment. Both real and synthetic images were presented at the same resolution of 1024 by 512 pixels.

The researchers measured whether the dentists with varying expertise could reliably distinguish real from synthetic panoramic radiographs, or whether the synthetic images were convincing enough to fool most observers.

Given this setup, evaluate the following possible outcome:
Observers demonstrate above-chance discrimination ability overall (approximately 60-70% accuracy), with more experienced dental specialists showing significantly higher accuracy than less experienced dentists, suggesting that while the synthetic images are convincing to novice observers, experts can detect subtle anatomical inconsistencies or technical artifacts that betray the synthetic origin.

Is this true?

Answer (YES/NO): YES